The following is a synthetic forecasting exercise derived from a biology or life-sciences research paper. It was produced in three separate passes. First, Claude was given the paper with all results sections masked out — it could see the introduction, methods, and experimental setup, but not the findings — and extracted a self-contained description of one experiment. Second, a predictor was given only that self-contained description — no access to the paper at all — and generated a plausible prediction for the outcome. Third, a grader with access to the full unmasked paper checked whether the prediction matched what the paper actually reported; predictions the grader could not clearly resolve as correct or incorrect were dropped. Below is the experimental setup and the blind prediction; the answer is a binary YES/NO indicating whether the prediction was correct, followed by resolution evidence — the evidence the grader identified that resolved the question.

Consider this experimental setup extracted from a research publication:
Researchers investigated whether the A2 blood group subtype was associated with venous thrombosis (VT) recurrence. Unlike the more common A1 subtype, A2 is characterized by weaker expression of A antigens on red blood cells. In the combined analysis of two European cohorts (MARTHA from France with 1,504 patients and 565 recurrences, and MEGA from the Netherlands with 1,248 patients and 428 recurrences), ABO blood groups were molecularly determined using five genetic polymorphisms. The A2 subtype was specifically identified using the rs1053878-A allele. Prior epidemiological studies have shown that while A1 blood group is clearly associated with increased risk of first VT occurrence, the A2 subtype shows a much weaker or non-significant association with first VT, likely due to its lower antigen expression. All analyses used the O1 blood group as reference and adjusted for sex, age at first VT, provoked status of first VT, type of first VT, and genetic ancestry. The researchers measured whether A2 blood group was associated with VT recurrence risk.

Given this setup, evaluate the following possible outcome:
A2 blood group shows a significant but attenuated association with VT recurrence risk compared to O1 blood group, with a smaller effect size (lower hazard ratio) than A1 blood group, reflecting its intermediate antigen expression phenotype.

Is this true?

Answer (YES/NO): NO